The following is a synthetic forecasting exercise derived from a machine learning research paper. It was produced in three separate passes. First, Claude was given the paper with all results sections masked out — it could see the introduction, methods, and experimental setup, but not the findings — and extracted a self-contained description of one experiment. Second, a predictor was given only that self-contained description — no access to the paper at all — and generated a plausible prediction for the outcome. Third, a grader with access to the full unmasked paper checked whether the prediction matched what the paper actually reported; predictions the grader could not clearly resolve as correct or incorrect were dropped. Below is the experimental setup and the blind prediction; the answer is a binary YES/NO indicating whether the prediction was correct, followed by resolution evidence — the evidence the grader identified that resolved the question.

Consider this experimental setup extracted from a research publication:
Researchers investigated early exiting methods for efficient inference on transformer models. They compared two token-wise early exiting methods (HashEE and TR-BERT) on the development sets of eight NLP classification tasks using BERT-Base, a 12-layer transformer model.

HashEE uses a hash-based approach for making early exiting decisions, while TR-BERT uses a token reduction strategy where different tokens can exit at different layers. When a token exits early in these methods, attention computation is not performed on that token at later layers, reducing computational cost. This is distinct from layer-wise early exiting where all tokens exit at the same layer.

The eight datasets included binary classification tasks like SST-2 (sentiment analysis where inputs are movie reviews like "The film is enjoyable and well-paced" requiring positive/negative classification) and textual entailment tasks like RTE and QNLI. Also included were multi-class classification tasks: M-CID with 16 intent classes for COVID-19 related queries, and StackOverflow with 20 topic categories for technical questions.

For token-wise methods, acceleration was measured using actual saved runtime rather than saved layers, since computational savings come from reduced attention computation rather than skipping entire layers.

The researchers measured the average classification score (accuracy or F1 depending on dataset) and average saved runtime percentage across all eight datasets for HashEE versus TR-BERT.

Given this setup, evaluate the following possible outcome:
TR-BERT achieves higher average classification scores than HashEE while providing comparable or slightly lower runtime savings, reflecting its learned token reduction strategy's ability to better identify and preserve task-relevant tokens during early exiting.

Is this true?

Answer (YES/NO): YES